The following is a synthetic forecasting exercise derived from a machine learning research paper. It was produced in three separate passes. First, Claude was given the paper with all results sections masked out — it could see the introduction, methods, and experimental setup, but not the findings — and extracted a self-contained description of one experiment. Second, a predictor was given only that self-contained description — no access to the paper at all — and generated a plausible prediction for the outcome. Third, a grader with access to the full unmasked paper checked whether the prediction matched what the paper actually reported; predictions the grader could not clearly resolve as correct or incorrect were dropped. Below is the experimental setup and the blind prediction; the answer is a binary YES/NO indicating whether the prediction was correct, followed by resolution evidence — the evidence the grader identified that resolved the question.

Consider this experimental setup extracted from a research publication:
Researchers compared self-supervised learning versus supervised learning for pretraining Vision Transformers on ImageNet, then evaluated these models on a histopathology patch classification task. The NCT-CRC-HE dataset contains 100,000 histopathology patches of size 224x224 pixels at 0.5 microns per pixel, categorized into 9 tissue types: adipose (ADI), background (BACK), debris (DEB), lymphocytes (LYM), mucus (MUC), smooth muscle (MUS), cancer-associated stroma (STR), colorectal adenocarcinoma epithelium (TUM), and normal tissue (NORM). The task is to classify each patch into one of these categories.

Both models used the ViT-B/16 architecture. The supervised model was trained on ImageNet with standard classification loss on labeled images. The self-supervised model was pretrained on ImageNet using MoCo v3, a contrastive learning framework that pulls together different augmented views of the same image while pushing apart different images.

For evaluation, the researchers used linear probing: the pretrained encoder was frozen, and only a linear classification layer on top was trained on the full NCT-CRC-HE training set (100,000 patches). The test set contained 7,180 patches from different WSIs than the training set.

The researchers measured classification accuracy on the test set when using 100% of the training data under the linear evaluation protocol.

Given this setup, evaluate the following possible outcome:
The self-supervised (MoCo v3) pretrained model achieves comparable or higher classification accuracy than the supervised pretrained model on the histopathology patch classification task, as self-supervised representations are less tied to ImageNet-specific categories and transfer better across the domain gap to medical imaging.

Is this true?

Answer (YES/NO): NO